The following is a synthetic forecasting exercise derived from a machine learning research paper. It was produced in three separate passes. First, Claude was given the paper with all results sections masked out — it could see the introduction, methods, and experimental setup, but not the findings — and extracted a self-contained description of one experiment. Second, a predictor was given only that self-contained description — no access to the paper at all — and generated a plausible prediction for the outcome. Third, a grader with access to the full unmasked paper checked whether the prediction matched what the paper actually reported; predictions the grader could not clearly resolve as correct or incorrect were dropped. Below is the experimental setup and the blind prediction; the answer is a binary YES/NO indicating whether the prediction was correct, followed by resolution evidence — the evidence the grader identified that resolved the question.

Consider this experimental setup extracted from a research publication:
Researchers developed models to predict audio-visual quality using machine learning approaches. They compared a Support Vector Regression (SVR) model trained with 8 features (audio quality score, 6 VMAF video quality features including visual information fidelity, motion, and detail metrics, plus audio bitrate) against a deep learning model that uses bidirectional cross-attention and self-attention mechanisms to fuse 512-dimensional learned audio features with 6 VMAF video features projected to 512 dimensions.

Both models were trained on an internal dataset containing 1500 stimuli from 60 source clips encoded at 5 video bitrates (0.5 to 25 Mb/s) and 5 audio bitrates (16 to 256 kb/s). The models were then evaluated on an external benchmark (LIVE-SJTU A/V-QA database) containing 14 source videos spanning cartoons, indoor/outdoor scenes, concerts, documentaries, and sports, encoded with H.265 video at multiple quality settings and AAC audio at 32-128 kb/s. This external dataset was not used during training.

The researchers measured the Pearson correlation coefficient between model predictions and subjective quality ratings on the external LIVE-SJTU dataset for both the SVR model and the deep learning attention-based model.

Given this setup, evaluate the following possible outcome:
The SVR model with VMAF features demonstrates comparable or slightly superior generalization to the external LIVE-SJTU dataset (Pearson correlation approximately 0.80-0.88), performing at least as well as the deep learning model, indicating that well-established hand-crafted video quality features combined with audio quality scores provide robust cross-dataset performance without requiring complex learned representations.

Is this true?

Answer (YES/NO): NO